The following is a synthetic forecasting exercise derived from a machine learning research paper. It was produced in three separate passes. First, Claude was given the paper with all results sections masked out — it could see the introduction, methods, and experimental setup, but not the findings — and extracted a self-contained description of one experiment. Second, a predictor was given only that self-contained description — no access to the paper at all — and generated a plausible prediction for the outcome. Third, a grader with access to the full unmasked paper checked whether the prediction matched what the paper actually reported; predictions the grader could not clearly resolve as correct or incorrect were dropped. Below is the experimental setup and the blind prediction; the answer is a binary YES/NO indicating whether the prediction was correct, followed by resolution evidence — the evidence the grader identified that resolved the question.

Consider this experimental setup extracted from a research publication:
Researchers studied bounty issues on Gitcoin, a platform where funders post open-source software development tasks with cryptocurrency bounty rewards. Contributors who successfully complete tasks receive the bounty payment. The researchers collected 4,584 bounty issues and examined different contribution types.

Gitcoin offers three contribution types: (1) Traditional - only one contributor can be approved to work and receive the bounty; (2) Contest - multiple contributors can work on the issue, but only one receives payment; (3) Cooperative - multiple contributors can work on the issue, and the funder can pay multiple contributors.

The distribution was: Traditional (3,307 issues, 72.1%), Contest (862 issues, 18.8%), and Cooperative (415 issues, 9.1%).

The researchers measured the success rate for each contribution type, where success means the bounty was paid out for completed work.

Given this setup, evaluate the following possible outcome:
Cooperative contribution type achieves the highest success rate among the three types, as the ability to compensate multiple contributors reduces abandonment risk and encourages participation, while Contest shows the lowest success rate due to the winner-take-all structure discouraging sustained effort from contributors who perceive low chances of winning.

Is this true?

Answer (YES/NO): NO